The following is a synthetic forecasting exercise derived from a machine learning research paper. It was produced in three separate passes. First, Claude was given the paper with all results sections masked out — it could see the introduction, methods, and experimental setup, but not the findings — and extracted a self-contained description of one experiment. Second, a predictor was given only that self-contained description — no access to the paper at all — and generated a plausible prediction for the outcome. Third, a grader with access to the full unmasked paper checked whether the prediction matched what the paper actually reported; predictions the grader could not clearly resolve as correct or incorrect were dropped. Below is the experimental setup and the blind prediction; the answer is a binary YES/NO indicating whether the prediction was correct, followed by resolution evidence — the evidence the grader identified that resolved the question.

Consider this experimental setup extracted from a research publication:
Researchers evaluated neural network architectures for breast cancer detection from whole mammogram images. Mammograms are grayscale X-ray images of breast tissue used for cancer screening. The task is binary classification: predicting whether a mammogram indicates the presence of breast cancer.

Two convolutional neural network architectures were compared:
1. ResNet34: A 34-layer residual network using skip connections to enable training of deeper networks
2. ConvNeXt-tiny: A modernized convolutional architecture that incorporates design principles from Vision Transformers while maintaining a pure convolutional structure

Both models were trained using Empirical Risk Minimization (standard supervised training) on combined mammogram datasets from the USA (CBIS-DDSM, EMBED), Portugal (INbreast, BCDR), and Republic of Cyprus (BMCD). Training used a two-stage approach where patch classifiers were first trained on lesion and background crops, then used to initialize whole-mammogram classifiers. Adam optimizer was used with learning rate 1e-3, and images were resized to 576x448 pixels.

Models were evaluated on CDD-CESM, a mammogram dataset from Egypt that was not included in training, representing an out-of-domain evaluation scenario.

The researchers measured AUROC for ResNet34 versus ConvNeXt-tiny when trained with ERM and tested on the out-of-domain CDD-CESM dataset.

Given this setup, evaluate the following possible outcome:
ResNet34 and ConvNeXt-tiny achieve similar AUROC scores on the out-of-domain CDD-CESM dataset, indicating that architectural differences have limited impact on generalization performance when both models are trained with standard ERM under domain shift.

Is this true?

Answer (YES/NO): NO